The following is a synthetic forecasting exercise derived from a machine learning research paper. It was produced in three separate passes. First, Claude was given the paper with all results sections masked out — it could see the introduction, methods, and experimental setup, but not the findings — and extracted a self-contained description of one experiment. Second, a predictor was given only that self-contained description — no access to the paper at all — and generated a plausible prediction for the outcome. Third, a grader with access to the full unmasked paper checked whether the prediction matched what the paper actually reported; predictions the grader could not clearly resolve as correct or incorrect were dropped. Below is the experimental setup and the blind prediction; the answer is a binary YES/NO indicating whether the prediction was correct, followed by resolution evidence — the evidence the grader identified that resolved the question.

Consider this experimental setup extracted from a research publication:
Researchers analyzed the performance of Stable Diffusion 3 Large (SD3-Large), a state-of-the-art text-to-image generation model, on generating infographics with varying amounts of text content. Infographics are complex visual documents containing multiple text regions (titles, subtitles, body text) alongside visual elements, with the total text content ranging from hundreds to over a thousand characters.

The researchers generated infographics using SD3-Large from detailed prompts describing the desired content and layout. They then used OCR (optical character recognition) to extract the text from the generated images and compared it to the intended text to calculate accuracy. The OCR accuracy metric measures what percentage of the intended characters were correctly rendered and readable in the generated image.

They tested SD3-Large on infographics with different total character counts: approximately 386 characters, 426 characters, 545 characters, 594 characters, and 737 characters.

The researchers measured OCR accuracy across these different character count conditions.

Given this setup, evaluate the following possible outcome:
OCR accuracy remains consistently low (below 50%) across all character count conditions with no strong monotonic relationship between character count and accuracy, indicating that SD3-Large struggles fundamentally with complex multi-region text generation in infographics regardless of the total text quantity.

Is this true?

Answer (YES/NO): NO